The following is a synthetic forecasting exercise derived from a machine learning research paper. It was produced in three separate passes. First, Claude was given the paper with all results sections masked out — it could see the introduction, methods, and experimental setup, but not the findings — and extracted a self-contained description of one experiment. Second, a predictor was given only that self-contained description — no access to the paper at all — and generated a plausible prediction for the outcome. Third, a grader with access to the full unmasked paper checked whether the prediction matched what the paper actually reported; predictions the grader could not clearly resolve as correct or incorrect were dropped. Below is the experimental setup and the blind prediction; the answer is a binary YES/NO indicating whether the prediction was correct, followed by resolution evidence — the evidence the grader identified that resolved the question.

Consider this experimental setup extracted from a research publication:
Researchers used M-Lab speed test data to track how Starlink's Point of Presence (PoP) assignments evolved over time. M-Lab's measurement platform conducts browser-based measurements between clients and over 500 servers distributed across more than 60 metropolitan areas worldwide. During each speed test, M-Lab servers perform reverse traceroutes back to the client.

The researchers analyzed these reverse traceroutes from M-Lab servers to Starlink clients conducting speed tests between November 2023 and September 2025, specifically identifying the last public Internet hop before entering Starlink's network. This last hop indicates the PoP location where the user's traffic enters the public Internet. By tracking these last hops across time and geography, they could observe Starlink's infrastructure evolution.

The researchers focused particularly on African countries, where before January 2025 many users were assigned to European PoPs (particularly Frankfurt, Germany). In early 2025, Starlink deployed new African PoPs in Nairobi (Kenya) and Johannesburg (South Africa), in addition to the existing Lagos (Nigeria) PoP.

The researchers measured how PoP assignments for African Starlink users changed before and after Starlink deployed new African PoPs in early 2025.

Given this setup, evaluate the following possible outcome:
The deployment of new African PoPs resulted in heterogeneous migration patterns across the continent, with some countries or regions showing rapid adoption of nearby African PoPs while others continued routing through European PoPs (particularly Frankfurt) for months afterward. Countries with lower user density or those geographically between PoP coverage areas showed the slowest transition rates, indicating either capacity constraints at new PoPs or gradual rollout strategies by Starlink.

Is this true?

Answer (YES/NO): NO